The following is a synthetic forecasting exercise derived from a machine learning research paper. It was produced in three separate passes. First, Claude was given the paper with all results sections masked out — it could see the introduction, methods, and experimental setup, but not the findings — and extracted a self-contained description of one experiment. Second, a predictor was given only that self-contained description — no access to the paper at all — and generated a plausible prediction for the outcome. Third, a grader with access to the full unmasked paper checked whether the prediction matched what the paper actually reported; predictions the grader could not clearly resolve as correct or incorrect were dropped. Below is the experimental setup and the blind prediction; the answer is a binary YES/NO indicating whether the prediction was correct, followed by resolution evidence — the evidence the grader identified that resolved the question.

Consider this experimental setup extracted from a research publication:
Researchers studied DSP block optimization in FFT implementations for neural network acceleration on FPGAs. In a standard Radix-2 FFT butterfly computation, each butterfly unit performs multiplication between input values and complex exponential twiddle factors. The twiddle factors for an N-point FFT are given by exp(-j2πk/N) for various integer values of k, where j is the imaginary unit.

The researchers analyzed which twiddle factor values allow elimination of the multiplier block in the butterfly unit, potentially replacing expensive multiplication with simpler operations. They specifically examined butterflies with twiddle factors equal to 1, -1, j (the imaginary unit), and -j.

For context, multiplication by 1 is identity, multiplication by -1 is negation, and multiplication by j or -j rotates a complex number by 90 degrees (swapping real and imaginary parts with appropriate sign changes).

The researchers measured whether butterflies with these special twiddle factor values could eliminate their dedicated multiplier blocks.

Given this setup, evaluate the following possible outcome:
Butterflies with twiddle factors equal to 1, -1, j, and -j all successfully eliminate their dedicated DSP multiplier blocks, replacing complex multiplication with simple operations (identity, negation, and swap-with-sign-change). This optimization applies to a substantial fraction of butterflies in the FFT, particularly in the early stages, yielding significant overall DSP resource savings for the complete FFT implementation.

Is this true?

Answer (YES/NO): NO